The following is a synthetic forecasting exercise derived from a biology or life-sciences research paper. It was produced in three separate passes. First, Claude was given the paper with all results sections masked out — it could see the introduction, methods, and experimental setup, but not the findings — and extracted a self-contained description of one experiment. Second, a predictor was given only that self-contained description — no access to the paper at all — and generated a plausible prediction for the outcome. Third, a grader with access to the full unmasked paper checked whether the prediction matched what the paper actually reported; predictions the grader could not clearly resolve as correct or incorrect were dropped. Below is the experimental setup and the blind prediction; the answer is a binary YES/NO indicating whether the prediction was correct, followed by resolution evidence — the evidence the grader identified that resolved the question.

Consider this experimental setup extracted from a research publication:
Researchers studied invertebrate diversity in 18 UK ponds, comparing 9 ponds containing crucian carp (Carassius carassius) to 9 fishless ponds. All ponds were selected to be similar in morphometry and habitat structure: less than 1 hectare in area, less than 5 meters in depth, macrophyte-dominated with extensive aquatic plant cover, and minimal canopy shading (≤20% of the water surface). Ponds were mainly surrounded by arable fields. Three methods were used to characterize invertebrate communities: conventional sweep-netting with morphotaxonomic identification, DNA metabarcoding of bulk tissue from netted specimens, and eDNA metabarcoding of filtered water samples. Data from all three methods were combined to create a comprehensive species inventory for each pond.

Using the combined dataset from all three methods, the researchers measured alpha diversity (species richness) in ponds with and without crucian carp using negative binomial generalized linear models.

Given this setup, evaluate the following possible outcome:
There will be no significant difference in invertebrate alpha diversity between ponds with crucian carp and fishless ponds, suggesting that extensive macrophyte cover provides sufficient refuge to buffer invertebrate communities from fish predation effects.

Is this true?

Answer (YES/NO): YES